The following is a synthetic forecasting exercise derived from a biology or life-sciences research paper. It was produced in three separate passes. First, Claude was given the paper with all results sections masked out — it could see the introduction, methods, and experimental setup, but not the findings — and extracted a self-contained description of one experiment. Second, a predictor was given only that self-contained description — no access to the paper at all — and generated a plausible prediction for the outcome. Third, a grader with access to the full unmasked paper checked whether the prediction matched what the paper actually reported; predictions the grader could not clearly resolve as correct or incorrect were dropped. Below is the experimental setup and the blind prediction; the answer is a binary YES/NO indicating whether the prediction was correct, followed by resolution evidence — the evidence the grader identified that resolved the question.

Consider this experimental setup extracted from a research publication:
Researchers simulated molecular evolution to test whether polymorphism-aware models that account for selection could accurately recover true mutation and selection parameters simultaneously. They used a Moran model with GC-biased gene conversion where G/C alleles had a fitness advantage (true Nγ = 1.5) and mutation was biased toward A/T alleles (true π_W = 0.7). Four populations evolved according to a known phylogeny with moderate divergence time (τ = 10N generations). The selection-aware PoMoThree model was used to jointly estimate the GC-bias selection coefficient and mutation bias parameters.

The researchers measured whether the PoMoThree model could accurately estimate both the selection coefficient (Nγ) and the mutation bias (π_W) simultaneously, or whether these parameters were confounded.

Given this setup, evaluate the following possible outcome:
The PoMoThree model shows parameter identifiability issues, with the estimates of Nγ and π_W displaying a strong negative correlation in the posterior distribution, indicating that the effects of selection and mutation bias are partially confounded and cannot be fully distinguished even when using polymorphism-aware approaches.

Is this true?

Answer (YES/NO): NO